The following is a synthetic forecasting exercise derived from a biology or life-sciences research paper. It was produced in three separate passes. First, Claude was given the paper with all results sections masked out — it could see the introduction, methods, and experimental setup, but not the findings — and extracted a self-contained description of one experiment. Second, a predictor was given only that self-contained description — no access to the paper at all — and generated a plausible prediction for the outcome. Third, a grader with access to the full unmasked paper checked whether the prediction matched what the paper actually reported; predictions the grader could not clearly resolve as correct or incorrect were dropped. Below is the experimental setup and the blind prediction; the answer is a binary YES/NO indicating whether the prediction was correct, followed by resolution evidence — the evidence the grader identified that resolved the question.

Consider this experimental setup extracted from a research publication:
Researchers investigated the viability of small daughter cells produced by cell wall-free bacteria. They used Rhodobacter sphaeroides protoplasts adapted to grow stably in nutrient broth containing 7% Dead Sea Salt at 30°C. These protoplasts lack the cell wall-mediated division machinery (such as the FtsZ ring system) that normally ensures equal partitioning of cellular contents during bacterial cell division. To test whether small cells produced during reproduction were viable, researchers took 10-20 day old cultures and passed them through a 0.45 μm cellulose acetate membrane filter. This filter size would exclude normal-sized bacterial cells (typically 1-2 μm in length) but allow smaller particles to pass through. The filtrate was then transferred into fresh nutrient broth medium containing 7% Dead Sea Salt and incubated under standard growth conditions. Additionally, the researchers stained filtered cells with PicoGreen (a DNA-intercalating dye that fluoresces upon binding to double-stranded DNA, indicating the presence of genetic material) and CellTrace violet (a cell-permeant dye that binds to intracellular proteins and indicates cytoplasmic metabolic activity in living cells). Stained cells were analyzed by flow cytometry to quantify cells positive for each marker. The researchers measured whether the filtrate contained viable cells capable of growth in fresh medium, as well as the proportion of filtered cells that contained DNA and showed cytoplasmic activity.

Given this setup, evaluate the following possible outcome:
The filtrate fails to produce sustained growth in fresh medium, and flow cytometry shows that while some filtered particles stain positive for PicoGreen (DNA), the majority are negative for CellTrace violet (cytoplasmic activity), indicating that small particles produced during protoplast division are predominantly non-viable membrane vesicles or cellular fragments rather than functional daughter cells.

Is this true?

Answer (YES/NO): NO